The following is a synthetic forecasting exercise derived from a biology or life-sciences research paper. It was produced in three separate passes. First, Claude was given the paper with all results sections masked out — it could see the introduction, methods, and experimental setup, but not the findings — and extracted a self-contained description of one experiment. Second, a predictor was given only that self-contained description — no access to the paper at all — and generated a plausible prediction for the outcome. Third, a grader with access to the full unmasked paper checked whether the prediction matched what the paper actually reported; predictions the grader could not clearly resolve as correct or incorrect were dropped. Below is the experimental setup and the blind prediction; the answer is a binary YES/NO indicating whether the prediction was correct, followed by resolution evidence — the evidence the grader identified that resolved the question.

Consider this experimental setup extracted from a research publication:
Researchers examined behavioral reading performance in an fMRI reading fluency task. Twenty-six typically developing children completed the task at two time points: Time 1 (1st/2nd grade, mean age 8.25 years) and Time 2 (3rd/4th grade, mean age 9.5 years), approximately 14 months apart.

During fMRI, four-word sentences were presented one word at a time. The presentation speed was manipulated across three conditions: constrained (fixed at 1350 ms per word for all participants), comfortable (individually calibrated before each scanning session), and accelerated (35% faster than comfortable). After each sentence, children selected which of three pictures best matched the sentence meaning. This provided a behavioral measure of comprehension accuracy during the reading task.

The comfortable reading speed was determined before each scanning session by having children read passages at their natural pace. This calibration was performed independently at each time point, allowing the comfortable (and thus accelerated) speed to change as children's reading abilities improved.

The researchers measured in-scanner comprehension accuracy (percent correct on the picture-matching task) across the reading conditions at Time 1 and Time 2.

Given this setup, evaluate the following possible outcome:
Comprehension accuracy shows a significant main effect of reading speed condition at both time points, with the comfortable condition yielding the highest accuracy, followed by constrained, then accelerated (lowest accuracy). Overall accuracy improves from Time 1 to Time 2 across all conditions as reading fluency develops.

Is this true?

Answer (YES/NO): NO